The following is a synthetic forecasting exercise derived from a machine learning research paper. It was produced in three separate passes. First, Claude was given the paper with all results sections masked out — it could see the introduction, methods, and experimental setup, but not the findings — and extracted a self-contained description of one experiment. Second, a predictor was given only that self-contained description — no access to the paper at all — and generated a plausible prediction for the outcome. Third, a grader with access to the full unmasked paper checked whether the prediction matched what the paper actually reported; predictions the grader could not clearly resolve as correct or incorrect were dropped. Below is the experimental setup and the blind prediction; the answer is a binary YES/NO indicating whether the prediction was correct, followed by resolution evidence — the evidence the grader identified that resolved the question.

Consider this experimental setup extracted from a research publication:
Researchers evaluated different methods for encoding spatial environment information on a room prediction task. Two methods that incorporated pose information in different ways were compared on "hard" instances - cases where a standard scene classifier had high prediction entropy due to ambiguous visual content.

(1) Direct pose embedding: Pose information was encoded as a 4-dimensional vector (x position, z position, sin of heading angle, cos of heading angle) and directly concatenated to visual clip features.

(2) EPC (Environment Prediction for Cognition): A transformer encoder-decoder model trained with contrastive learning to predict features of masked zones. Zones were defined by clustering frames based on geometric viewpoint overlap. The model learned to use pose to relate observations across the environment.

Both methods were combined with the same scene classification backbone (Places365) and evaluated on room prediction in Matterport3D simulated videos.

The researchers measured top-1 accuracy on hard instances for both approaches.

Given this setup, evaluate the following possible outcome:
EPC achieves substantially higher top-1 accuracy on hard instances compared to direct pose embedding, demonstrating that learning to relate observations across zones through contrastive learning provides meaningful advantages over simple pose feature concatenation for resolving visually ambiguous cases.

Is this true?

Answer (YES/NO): YES